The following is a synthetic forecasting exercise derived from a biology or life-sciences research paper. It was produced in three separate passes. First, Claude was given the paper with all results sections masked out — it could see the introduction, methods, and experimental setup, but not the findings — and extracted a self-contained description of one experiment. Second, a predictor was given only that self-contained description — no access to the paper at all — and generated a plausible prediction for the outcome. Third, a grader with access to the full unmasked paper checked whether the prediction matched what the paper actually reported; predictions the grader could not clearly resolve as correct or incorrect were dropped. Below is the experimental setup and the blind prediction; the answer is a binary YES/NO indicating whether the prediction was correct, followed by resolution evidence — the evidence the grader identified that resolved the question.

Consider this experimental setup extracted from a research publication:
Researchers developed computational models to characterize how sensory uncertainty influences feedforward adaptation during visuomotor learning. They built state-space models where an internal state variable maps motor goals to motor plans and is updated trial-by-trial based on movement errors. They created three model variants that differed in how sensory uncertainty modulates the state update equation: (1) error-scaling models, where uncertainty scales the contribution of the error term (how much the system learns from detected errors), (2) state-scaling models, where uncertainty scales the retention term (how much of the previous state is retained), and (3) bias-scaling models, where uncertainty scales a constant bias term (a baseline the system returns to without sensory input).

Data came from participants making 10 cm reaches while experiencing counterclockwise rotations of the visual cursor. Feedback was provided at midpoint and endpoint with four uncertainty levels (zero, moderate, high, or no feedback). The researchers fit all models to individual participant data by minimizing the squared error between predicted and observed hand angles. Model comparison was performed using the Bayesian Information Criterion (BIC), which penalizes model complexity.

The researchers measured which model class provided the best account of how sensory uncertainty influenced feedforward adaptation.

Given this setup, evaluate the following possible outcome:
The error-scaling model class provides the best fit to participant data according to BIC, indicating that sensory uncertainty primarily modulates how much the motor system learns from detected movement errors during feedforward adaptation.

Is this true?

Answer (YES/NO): NO